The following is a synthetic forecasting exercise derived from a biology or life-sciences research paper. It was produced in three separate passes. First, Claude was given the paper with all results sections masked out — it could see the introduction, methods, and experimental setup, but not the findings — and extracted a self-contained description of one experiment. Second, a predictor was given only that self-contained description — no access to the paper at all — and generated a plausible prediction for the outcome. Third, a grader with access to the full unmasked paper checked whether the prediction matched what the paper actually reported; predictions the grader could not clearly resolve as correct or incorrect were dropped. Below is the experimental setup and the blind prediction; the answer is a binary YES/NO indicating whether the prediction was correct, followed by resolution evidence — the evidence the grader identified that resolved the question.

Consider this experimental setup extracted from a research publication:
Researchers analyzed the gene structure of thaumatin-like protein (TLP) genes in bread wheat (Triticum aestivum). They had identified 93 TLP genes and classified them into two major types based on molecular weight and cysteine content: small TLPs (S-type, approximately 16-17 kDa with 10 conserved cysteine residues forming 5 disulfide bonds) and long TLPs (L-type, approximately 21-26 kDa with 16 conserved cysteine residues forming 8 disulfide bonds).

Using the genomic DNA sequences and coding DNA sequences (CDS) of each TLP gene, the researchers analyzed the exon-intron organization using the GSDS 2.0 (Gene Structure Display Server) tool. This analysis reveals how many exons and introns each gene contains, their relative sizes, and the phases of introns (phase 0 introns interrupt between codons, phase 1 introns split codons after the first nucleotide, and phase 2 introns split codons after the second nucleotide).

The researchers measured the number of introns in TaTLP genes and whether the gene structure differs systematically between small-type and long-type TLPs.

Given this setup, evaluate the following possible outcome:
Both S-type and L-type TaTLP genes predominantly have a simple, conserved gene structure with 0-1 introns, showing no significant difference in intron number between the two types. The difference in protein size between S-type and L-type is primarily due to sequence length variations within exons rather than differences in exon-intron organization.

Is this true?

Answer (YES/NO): NO